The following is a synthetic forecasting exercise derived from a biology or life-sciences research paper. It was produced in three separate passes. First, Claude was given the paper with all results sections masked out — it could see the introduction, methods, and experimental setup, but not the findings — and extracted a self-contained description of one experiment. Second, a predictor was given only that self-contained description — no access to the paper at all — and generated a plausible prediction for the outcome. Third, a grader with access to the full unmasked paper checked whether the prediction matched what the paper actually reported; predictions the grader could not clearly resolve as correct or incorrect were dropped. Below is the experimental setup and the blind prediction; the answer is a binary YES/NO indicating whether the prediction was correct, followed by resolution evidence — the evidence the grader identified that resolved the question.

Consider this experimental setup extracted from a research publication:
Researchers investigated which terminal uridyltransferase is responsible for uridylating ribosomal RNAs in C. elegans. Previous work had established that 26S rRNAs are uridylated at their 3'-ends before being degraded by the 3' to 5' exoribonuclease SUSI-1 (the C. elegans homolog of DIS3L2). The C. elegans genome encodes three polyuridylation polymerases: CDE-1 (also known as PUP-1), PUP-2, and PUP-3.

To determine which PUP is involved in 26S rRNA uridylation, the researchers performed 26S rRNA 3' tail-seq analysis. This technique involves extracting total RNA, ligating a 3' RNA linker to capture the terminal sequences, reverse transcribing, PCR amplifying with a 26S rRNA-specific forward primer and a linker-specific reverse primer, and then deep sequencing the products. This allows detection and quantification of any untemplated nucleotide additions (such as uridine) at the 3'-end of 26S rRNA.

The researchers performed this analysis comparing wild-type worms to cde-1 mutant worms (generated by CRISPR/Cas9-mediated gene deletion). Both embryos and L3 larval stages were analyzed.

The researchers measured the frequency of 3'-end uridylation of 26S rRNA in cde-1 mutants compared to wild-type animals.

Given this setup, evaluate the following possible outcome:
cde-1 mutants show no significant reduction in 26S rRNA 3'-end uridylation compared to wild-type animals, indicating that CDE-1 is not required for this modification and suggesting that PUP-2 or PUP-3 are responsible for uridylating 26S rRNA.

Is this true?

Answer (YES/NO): NO